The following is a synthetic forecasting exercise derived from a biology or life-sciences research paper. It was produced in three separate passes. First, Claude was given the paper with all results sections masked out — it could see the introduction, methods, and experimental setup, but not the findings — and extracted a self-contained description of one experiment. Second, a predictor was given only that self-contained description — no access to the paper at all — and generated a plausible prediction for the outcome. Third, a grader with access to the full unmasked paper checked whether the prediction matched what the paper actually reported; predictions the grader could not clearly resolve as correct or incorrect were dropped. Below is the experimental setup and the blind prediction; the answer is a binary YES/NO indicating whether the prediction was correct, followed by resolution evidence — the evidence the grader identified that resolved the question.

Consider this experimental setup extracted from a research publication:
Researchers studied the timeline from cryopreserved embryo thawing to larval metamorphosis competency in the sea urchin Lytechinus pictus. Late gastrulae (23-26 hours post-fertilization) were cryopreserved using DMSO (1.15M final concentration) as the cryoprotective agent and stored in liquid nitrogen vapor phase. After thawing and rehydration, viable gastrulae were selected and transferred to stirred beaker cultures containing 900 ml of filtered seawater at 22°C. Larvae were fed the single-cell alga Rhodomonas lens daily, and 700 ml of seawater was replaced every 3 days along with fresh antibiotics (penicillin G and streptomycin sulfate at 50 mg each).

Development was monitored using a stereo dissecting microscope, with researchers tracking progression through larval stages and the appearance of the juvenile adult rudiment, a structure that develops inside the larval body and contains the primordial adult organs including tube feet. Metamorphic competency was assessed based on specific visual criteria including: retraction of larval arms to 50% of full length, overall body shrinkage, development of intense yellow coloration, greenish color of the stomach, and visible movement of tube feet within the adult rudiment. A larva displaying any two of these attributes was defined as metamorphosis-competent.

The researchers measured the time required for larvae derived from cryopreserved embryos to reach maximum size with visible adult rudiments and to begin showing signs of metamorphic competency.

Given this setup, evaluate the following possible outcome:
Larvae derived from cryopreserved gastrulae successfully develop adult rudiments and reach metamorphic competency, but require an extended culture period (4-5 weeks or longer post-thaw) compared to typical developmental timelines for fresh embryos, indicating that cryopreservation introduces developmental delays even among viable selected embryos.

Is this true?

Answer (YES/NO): NO